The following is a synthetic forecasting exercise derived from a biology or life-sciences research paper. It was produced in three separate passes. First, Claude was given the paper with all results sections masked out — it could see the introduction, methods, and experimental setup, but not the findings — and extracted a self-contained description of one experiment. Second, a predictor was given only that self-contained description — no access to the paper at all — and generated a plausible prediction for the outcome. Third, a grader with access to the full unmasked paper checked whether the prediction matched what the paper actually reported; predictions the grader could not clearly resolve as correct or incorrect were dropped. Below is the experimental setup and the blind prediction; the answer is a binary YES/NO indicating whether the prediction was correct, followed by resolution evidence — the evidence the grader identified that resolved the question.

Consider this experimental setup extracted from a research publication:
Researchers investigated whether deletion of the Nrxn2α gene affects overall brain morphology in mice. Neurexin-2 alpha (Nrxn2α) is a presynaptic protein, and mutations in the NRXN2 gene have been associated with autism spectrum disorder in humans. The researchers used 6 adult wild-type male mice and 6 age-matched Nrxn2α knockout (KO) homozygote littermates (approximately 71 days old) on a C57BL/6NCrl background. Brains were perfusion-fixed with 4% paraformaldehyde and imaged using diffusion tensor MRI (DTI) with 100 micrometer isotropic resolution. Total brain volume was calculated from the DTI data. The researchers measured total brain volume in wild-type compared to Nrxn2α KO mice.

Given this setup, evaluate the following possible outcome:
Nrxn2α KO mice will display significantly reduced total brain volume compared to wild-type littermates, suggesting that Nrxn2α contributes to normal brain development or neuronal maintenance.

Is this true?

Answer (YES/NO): NO